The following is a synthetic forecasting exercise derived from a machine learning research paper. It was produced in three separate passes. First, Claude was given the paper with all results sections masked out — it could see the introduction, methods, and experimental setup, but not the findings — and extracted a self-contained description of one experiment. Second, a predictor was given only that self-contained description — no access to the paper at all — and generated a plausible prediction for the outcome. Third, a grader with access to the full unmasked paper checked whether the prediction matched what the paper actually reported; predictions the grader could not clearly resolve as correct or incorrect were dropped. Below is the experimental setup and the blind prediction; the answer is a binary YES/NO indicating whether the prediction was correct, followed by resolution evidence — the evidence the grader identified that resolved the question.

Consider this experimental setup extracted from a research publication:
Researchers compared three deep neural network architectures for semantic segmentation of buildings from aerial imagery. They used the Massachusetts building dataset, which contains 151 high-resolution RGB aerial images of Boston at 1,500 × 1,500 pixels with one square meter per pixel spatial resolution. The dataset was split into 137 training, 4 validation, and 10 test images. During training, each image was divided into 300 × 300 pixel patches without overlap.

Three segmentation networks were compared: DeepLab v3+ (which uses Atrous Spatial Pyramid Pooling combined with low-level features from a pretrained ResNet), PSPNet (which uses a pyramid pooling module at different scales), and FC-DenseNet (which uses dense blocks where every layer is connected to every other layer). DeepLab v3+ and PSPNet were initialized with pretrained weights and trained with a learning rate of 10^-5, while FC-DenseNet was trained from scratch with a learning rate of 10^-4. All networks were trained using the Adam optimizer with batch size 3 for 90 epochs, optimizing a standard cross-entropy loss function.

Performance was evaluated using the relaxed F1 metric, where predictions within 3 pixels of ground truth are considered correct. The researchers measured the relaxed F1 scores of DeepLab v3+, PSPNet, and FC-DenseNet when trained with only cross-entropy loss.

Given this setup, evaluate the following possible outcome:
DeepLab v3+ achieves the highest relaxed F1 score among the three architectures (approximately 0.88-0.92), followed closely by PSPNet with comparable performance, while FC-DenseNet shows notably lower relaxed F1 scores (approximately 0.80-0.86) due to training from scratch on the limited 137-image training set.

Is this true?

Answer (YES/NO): NO